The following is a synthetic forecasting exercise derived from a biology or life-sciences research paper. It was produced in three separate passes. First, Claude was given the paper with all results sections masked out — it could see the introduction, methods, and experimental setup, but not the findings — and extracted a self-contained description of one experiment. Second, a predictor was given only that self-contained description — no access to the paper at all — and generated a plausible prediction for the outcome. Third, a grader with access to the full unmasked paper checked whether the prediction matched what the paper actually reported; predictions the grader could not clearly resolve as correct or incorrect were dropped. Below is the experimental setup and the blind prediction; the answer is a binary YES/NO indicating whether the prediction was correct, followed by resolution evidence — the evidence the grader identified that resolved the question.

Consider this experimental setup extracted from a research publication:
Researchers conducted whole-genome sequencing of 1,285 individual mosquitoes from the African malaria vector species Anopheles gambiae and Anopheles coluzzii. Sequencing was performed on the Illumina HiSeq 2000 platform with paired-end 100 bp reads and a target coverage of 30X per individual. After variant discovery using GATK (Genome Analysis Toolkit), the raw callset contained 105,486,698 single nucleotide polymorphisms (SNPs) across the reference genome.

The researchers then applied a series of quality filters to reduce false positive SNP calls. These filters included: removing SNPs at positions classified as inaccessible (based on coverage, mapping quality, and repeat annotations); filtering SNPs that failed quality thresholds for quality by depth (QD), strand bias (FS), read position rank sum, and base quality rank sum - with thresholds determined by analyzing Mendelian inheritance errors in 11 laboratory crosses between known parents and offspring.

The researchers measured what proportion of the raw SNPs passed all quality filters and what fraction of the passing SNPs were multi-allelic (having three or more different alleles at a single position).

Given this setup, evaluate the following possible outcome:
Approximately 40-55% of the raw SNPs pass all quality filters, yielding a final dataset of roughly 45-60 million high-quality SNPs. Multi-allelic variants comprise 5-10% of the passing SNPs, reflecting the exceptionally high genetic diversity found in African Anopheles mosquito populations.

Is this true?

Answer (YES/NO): NO